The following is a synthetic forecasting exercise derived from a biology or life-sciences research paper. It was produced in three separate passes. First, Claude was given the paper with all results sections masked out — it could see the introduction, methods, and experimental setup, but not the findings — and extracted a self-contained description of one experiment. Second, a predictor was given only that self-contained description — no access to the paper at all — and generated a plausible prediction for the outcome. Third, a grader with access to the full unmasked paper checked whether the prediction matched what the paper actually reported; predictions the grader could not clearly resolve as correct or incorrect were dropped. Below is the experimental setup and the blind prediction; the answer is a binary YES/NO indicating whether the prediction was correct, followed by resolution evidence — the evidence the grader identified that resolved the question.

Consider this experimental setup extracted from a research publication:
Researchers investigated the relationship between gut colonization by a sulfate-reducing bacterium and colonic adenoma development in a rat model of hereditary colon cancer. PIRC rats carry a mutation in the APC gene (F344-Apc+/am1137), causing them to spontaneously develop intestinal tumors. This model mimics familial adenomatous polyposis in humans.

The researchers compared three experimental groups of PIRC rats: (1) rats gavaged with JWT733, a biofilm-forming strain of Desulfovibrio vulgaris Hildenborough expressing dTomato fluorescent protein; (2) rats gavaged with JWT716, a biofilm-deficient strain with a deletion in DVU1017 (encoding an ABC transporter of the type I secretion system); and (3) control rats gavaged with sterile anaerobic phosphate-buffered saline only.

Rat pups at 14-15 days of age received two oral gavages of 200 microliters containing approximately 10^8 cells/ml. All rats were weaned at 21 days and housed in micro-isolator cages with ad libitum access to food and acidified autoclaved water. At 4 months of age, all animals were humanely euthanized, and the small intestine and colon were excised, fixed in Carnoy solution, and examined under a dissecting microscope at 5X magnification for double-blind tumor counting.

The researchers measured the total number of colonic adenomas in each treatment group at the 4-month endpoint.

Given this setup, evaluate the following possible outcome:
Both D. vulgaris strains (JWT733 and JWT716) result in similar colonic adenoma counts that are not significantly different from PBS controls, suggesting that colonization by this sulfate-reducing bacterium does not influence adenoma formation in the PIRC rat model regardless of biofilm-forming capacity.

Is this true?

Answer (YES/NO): NO